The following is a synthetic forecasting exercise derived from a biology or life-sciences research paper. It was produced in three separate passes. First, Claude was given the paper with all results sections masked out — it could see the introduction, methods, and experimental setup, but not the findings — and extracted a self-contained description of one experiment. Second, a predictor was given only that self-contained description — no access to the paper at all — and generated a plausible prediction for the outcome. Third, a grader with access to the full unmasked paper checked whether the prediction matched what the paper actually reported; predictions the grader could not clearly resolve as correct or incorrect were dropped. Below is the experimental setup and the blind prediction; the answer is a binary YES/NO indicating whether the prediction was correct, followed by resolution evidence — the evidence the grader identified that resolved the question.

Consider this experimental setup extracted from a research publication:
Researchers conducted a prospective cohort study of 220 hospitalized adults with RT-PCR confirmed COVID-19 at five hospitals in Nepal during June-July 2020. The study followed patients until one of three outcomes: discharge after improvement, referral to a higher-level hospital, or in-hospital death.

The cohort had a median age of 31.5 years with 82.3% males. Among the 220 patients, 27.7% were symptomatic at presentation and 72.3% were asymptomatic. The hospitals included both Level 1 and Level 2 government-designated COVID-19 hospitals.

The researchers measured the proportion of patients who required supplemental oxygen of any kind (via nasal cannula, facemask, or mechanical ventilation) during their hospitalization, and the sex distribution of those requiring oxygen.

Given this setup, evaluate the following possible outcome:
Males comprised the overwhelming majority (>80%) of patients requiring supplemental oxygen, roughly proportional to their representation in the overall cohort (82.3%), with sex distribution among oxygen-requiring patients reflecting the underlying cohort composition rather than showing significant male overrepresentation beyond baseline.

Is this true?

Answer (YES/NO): NO